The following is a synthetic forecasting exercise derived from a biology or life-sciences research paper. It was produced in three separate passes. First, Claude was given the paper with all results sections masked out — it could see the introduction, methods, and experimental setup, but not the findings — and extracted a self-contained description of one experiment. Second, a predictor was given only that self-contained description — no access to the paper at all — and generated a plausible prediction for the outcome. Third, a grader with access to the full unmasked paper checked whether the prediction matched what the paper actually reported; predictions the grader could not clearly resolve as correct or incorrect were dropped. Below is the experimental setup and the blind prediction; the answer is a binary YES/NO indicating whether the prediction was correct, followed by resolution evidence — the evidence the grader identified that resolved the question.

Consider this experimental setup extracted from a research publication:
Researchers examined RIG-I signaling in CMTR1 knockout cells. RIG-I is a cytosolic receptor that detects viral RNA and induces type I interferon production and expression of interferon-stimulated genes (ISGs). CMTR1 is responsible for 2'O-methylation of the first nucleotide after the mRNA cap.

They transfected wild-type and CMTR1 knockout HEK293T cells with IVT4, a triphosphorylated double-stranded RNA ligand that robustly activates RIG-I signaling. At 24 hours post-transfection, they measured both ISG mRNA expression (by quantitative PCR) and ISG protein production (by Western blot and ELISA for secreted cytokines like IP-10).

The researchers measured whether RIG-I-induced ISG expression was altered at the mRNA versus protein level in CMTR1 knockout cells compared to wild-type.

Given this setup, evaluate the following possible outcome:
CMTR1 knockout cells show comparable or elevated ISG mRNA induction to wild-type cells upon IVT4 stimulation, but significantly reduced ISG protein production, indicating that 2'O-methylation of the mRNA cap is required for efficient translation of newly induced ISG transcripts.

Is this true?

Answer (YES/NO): YES